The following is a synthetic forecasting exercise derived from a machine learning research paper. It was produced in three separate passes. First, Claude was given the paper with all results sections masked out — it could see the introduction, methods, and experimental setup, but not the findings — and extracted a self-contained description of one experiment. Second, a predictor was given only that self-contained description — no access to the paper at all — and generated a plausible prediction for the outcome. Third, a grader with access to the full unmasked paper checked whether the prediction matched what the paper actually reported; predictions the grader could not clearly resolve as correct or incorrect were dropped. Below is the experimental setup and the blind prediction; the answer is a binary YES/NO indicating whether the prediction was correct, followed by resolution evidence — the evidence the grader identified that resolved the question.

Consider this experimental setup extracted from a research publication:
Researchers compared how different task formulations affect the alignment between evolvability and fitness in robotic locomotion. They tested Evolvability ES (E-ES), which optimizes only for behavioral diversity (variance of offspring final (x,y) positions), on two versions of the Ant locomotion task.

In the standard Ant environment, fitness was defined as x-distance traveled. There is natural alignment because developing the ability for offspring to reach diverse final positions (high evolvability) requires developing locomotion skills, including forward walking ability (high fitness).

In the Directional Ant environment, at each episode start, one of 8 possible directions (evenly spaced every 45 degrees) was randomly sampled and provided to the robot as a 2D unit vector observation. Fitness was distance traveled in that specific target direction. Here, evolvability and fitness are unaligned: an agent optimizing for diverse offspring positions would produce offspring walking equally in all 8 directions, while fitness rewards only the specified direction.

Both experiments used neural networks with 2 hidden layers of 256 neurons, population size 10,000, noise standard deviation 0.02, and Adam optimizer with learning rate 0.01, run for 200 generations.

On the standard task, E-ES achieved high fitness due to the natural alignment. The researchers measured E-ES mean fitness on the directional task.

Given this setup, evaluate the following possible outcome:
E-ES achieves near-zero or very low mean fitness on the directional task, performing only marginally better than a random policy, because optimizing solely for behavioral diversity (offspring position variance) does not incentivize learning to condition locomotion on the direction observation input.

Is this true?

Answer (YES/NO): YES